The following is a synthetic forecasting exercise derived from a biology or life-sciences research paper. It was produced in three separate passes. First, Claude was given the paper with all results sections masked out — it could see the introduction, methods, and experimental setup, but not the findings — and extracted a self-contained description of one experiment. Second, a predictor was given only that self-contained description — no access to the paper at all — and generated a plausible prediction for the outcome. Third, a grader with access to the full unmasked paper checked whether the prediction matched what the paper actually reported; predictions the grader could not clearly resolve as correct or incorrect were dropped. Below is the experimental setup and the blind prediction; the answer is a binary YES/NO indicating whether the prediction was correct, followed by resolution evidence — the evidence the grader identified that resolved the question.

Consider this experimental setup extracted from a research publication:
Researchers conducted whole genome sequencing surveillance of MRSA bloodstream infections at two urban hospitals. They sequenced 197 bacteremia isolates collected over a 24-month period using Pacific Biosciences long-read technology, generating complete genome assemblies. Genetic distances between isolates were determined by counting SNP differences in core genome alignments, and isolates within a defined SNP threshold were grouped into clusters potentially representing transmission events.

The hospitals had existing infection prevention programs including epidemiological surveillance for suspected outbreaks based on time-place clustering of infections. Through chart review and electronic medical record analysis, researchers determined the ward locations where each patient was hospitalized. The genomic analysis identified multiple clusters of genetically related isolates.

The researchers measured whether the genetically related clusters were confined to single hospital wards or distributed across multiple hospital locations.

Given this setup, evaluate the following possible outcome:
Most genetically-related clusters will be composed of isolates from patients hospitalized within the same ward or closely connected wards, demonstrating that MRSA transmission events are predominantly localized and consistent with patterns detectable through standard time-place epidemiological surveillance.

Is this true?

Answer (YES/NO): NO